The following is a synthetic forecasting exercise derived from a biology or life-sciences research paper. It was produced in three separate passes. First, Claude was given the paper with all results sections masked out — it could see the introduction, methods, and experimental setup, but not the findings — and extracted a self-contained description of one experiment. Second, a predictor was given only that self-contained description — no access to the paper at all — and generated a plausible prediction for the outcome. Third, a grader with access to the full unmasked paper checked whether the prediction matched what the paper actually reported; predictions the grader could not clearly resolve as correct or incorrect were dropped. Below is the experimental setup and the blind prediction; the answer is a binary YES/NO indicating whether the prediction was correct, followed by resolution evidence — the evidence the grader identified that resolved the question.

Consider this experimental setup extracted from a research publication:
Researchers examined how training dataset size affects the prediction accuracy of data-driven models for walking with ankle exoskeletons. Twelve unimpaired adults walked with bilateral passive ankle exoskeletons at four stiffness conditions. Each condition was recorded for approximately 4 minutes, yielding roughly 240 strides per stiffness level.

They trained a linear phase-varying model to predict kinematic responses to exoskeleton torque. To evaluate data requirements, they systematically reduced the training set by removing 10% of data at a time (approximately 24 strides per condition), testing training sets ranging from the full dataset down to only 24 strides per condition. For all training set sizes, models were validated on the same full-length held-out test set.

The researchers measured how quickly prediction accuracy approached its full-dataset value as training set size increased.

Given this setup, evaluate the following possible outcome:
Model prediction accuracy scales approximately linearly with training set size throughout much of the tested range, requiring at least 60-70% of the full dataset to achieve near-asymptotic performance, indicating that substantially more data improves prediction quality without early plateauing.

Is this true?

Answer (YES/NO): NO